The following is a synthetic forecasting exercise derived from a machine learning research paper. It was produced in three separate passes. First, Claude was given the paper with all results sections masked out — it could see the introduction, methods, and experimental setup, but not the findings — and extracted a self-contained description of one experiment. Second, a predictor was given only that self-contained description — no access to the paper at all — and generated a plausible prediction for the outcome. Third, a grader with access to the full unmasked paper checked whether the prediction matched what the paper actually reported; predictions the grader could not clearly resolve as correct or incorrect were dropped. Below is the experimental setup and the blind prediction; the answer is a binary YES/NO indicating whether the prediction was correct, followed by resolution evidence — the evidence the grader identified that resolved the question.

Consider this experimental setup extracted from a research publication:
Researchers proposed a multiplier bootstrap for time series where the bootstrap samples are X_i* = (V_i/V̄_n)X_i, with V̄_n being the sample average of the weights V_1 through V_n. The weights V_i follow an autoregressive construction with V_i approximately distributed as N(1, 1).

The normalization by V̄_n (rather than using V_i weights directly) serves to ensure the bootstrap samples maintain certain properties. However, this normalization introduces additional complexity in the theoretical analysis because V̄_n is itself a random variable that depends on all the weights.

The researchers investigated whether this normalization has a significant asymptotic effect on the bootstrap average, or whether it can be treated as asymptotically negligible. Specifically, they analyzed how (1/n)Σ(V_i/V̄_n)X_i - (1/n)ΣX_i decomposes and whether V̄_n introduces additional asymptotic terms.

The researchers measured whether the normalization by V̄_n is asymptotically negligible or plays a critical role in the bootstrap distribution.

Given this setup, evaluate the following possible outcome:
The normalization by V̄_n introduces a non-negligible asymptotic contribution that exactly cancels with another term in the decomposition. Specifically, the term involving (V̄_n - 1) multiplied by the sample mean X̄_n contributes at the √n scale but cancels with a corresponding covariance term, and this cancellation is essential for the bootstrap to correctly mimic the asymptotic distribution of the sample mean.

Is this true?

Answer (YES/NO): NO